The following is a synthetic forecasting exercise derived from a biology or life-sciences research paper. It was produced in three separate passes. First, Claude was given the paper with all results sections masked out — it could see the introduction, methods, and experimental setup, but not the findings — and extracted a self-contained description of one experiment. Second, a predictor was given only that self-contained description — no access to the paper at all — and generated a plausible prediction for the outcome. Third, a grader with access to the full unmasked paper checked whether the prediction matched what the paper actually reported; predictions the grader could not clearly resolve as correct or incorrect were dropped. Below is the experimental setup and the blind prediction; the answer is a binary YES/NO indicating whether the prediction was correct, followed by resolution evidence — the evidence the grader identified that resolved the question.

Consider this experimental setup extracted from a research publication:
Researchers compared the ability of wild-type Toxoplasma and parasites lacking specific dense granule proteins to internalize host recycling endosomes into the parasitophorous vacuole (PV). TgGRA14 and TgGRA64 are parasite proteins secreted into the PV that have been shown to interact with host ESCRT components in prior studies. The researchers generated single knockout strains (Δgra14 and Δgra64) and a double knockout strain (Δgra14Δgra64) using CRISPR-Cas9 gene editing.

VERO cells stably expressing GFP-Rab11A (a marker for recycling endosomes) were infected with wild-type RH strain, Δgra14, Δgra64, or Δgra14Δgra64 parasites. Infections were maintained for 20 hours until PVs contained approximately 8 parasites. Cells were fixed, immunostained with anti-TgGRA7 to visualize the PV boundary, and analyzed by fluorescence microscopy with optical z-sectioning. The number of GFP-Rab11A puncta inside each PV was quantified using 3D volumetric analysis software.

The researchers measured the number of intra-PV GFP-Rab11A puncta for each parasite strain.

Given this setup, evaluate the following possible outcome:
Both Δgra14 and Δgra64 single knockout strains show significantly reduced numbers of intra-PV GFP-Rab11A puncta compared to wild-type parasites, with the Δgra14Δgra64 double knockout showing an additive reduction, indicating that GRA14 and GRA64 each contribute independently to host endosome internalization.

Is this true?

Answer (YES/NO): NO